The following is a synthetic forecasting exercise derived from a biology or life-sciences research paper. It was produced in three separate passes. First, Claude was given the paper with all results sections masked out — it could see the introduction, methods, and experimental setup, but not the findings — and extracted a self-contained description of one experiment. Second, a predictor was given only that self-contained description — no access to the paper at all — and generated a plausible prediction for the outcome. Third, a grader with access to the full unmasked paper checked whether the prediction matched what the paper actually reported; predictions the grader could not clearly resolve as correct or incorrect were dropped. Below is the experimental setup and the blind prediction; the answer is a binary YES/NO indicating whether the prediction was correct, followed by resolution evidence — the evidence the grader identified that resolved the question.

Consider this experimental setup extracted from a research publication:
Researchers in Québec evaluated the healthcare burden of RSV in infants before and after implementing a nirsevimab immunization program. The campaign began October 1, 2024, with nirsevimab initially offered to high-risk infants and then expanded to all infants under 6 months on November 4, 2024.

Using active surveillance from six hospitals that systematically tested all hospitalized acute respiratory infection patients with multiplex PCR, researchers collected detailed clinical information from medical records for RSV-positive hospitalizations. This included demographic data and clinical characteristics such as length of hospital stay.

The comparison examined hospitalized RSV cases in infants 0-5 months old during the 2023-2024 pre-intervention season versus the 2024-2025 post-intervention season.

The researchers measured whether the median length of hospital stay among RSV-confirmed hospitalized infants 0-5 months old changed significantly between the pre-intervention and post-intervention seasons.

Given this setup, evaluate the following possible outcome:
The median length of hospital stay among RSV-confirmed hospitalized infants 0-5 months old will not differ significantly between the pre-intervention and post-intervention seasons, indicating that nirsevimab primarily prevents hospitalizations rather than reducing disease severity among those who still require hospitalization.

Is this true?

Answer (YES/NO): YES